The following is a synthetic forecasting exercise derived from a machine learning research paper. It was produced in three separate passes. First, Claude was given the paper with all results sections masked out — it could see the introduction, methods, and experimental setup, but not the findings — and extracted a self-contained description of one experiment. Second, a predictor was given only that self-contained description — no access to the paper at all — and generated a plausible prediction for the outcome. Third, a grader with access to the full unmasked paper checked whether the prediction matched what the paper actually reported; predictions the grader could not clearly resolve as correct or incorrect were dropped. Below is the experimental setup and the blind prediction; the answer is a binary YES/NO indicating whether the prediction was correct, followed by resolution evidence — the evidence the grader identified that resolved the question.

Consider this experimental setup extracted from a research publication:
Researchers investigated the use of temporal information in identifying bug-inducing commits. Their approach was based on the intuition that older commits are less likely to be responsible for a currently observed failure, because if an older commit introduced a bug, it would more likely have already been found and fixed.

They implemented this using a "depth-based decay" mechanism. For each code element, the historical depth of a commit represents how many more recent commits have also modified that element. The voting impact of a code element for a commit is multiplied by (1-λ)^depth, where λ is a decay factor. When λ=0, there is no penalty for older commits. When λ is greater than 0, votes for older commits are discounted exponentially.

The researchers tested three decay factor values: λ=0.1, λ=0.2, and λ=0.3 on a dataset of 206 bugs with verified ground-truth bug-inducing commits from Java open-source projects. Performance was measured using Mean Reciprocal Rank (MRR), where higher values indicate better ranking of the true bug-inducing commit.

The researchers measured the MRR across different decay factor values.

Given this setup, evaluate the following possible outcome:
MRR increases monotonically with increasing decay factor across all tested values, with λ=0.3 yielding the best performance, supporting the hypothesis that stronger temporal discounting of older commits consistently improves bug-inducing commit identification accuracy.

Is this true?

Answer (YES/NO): NO